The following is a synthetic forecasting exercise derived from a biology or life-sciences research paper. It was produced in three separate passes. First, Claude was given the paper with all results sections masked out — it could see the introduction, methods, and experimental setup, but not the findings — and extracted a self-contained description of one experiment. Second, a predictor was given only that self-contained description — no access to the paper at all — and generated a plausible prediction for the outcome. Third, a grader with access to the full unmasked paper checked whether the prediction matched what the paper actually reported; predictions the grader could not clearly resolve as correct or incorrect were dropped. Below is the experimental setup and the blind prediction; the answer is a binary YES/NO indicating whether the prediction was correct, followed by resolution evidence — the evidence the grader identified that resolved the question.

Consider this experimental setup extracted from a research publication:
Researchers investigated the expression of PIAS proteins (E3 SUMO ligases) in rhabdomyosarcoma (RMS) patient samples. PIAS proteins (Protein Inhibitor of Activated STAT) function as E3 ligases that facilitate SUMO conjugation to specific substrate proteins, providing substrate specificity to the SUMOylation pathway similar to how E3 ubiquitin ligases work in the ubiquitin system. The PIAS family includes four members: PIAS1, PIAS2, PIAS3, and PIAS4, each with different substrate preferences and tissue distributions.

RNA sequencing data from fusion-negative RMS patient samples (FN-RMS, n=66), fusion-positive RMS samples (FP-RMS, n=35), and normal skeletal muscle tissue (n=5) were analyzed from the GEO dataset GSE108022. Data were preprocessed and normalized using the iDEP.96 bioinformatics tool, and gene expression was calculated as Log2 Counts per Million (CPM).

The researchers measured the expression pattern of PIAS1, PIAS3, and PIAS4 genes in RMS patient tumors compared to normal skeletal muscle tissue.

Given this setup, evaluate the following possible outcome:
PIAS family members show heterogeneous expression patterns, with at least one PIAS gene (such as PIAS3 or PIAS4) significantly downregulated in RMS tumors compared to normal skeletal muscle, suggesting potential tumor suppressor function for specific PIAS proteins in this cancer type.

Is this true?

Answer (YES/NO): YES